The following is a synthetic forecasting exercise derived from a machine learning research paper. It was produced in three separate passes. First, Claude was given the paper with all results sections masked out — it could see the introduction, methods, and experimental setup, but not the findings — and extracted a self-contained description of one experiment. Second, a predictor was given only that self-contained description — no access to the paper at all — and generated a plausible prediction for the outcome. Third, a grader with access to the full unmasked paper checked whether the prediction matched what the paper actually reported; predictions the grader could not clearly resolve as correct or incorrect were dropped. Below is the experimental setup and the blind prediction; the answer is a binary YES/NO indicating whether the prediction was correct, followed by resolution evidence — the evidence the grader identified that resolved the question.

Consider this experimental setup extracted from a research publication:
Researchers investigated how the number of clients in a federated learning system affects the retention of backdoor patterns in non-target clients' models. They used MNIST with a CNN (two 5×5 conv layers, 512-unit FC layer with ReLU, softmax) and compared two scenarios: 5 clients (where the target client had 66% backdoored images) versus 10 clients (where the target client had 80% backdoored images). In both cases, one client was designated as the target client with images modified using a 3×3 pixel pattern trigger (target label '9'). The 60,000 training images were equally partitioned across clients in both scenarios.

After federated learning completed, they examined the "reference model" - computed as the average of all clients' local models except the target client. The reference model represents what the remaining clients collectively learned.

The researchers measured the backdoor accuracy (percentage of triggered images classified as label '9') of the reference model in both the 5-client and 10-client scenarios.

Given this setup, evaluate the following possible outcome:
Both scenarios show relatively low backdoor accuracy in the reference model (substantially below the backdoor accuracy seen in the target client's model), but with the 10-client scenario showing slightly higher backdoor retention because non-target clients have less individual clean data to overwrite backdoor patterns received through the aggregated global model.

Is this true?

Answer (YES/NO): NO